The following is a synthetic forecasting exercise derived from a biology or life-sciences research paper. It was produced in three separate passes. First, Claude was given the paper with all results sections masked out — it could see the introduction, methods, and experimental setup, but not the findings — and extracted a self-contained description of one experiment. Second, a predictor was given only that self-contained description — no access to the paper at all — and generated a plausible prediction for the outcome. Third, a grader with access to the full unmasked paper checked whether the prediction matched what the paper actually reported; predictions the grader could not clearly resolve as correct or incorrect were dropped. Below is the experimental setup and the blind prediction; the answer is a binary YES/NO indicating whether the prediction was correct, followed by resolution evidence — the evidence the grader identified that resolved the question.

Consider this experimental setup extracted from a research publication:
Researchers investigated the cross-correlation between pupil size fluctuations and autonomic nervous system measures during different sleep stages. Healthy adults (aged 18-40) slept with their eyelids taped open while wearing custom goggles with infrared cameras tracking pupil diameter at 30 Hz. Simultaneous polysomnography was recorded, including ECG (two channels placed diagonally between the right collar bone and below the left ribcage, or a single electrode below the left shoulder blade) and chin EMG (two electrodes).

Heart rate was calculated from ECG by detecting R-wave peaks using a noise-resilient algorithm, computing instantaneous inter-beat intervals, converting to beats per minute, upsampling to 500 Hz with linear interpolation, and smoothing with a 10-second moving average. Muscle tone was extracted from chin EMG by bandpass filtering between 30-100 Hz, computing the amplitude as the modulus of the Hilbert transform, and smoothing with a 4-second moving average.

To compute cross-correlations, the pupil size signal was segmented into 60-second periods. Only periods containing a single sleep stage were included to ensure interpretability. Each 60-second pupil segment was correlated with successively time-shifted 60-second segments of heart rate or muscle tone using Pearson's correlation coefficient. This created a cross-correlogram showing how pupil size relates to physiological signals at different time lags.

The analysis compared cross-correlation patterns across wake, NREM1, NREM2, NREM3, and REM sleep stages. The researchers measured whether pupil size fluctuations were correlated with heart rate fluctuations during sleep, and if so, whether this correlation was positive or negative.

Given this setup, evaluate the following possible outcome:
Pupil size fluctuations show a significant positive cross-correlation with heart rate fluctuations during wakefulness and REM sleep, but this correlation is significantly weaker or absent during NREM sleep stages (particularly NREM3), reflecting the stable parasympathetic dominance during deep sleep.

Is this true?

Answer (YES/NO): NO